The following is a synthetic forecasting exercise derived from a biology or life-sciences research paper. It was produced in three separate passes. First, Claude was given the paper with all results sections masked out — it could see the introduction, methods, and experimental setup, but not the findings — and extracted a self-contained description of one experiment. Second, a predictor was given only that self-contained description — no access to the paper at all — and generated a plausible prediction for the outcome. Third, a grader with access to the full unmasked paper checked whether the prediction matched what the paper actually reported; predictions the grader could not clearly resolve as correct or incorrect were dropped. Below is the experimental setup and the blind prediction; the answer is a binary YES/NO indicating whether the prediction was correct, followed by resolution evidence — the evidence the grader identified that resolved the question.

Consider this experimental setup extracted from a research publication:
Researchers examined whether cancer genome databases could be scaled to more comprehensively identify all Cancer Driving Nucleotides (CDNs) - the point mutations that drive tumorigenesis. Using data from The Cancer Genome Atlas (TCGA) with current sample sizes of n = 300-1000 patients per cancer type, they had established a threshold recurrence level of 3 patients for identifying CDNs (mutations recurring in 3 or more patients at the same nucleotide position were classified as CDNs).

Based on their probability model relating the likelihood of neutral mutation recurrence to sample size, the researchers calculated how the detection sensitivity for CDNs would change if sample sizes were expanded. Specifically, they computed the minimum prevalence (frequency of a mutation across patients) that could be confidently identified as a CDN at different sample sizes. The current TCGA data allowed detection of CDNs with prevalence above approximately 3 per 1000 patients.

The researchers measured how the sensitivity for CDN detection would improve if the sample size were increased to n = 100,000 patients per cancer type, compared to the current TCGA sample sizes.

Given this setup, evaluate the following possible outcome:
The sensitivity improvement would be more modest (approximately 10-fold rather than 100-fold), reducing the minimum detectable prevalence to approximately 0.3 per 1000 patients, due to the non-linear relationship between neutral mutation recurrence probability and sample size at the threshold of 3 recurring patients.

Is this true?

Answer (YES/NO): NO